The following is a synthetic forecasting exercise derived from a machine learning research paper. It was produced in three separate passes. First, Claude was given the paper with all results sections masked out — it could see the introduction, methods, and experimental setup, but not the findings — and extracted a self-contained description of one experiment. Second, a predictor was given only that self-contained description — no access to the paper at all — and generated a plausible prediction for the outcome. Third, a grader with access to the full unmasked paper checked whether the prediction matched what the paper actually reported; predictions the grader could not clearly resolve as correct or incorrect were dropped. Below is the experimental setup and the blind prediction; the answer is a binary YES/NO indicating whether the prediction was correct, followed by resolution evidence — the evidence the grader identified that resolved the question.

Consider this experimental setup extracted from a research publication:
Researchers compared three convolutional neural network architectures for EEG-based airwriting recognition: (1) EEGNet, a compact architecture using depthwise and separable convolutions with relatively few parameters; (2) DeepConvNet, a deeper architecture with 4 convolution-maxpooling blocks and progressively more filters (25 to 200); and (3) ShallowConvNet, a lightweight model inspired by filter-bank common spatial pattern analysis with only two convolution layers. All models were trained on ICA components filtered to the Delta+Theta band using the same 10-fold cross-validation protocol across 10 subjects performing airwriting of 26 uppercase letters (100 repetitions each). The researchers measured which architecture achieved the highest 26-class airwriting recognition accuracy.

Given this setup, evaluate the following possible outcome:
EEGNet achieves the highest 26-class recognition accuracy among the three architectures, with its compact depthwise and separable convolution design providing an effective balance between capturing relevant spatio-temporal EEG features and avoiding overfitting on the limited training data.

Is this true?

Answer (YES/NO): YES